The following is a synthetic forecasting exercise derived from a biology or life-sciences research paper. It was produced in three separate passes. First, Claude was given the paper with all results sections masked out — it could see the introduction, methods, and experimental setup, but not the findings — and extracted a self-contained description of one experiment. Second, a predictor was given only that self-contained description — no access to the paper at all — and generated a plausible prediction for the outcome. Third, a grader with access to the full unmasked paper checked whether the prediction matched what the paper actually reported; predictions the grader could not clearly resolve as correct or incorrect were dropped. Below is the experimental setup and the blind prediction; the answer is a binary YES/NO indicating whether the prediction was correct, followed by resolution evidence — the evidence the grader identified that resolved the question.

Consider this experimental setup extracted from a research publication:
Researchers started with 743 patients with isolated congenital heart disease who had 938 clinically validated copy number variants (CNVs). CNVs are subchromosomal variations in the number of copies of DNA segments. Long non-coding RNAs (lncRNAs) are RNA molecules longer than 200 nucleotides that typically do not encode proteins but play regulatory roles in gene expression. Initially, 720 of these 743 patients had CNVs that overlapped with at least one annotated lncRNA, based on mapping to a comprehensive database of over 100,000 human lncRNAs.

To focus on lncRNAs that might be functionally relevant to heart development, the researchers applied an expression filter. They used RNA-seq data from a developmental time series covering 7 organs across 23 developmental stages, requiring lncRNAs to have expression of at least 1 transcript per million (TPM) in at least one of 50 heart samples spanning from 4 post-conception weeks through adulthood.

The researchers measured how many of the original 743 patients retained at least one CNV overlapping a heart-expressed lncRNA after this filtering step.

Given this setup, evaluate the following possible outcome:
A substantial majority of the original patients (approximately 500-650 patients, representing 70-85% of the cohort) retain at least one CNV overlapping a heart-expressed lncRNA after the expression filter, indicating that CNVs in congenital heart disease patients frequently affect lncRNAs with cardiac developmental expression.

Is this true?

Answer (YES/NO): YES